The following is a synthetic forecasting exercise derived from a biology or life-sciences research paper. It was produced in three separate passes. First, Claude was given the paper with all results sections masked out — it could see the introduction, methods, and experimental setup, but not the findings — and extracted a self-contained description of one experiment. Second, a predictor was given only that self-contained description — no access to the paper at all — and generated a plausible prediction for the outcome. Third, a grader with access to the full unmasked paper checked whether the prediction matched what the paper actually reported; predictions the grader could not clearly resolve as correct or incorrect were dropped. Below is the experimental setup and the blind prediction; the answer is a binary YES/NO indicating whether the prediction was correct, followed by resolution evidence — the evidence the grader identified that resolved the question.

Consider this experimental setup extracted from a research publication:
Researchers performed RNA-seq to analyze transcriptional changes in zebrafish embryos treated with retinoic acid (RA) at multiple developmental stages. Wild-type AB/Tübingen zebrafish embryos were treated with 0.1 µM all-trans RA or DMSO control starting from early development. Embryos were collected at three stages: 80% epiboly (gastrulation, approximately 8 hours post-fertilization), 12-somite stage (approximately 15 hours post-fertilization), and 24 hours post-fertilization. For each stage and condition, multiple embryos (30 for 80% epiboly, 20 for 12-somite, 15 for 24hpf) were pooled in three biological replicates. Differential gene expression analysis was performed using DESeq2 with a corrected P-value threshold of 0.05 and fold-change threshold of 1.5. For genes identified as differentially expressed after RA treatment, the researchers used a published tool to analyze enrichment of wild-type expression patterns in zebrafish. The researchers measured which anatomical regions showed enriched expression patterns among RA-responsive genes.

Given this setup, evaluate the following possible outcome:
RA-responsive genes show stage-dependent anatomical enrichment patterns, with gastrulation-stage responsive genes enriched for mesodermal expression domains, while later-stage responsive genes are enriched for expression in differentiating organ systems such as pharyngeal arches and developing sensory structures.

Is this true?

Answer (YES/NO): NO